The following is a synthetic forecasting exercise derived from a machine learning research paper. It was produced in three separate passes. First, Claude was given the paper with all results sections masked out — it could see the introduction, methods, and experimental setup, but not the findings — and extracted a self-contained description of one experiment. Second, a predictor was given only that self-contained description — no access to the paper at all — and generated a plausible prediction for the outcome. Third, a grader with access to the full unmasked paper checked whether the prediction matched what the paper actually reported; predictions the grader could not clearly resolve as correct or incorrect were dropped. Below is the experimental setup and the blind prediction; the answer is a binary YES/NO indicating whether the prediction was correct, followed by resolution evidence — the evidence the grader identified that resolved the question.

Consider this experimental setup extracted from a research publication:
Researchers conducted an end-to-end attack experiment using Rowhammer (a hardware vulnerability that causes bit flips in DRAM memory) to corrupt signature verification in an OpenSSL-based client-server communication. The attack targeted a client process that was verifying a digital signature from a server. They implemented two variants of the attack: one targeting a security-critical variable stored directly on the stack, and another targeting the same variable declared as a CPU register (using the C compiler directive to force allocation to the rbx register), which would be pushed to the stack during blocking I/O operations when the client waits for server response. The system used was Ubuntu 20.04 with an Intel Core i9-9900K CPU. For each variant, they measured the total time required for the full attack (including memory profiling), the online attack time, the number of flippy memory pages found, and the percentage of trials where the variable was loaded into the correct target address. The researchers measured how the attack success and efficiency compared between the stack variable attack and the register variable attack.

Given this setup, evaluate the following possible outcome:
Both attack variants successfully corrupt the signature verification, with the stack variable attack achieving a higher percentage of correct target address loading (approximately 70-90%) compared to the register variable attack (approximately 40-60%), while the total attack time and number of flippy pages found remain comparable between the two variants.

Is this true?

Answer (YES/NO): NO